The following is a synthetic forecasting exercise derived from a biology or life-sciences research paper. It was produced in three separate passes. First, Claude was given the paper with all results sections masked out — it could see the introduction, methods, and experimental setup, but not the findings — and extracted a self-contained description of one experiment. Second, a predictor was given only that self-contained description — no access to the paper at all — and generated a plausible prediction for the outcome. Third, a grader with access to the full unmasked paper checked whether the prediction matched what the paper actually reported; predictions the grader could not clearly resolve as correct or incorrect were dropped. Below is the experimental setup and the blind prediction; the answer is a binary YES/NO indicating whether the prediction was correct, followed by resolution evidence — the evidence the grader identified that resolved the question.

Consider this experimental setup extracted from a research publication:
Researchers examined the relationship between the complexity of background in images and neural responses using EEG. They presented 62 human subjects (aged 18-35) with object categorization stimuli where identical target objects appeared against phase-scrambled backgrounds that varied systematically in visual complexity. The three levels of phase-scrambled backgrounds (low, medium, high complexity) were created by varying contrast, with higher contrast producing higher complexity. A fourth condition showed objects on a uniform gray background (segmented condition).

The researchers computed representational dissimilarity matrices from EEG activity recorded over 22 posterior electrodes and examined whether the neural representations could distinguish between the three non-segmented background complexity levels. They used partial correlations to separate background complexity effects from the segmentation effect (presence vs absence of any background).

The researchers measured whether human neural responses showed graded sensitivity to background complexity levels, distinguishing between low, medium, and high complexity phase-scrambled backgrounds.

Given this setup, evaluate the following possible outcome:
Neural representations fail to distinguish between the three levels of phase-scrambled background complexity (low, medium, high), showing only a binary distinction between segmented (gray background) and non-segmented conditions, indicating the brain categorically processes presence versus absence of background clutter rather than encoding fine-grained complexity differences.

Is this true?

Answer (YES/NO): NO